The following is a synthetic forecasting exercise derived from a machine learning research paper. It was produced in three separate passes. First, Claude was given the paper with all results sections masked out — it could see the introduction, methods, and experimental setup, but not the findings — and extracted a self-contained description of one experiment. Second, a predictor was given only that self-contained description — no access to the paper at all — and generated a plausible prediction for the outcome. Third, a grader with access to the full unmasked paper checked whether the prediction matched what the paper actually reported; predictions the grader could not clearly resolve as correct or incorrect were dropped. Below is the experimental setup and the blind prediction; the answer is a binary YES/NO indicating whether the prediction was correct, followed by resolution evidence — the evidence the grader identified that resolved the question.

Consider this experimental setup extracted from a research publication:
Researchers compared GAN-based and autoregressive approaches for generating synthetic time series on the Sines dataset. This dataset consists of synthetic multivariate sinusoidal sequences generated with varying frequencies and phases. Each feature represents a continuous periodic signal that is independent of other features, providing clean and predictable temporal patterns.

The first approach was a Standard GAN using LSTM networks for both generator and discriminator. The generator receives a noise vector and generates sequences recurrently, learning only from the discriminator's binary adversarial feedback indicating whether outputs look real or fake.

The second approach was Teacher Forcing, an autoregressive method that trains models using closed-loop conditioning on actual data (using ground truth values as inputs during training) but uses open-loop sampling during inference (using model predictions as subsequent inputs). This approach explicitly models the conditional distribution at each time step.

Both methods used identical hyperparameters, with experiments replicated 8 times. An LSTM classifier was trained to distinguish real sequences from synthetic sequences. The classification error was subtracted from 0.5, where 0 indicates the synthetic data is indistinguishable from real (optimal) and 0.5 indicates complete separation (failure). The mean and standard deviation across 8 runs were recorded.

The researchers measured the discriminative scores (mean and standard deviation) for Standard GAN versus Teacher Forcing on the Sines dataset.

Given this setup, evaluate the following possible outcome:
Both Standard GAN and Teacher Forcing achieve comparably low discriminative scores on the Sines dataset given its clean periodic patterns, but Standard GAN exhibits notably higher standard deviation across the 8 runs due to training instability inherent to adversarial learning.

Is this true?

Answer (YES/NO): NO